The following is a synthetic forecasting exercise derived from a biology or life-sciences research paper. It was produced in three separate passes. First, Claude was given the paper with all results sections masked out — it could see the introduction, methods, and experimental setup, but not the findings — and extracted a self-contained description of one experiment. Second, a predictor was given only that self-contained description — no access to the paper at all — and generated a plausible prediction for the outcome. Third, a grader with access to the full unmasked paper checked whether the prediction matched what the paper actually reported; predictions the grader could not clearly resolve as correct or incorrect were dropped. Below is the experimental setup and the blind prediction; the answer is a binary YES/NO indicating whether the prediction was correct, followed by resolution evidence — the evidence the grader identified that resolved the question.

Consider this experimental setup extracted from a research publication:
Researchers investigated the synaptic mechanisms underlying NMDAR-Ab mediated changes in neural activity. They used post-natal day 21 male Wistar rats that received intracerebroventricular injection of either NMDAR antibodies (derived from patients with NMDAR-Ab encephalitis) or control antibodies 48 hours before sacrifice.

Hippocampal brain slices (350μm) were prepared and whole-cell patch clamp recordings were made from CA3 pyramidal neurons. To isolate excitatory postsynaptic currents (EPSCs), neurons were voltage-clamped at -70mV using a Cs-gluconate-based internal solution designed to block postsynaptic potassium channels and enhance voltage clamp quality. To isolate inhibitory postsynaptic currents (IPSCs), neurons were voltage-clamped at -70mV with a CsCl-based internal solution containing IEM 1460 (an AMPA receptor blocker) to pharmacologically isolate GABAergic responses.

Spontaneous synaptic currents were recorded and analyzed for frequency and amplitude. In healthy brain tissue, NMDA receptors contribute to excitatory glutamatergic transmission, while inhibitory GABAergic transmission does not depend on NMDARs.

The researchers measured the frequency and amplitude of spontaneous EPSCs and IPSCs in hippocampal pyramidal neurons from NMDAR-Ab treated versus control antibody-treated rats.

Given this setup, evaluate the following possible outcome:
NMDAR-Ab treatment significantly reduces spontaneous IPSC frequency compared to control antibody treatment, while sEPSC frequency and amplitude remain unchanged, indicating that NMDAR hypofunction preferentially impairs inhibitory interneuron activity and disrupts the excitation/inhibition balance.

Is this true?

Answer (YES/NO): NO